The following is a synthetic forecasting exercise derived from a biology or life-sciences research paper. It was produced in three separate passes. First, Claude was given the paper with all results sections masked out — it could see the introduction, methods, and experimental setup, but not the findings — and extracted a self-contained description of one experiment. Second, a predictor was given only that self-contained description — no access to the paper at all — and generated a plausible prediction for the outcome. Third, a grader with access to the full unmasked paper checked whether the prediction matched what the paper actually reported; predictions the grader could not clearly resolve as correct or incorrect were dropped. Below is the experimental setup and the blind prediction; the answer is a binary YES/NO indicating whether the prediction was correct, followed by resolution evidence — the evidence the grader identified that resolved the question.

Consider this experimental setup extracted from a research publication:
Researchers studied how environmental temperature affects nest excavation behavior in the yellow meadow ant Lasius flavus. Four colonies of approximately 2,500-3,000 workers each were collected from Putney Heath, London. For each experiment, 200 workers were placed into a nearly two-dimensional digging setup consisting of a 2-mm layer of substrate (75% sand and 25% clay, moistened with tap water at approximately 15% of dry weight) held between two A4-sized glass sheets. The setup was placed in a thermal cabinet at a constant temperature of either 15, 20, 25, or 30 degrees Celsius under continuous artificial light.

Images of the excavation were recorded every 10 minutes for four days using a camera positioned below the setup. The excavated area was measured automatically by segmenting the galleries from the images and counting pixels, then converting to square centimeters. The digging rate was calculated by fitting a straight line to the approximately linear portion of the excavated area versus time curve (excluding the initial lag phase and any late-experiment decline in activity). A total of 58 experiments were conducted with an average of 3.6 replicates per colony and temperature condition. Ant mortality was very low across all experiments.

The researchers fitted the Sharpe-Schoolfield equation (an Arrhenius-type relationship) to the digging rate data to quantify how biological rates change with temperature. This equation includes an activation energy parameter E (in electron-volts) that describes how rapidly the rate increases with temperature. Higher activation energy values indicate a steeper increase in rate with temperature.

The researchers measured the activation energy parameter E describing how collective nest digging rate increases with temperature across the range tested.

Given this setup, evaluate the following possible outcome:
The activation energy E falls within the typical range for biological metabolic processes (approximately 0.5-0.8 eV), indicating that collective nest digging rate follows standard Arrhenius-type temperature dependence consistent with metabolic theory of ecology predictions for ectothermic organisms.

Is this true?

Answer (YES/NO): NO